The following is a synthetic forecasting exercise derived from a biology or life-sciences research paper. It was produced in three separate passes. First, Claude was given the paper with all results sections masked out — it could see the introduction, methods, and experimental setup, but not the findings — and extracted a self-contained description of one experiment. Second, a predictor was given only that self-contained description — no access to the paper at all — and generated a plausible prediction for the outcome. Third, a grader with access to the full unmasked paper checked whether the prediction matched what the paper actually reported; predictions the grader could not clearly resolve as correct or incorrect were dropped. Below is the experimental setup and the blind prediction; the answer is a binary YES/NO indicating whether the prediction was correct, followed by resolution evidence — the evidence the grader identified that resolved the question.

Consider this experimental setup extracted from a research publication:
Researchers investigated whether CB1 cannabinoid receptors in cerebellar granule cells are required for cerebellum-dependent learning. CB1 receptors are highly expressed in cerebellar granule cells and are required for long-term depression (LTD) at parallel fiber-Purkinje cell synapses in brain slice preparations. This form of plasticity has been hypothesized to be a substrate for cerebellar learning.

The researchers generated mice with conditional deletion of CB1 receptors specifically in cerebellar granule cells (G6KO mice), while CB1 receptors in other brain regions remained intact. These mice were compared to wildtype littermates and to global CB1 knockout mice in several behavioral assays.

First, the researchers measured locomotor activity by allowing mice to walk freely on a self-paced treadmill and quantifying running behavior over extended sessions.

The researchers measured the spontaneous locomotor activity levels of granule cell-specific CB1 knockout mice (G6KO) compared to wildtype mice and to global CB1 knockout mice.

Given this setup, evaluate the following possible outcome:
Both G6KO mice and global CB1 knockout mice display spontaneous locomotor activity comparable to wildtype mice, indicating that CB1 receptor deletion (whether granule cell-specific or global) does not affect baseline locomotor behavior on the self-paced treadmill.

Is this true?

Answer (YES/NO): NO